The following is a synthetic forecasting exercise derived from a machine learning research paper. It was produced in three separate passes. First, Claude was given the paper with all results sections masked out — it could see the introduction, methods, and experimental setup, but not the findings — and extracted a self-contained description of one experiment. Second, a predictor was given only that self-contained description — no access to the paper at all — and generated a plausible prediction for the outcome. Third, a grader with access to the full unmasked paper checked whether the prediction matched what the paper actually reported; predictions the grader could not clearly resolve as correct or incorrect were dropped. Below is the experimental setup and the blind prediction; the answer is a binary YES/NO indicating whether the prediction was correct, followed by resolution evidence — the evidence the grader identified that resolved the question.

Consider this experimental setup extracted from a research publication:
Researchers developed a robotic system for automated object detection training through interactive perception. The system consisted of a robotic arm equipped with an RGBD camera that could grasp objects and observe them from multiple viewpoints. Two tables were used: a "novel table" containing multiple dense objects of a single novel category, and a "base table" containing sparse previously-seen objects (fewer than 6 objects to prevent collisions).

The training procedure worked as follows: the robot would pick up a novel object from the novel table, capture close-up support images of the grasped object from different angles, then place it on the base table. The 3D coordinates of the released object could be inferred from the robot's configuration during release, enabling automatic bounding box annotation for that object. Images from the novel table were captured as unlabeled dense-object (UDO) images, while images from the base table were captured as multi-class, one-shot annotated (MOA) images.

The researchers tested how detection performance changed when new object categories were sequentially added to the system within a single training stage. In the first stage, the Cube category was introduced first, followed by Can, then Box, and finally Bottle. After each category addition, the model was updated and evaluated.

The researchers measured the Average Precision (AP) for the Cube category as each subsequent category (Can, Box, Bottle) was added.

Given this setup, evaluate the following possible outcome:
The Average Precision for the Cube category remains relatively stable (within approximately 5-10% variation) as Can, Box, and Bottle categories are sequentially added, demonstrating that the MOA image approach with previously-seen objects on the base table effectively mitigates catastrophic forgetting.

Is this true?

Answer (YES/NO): YES